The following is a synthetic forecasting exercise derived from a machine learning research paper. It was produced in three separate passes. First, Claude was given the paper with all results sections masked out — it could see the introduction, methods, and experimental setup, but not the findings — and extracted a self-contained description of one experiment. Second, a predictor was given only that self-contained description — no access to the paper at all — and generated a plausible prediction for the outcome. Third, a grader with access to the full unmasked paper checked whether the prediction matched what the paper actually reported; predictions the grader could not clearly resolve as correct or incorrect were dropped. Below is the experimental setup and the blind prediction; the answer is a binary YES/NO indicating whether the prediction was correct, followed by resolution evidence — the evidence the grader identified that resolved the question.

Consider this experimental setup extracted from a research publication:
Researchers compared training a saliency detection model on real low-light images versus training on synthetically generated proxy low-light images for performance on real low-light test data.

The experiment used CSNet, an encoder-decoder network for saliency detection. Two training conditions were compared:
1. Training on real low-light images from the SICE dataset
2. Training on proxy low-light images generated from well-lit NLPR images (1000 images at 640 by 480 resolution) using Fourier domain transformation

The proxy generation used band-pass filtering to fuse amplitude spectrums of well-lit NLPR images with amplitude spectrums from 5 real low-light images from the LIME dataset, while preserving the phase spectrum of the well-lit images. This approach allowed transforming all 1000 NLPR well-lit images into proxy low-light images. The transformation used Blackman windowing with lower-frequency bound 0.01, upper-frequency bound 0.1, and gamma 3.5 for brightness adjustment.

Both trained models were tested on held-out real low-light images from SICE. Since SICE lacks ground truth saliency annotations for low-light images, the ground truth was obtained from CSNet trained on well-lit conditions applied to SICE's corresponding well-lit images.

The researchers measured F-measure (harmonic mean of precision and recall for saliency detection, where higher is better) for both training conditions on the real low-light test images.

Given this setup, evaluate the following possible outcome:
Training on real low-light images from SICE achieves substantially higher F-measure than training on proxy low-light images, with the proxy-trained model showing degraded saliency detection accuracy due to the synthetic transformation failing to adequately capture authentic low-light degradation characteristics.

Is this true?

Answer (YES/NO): NO